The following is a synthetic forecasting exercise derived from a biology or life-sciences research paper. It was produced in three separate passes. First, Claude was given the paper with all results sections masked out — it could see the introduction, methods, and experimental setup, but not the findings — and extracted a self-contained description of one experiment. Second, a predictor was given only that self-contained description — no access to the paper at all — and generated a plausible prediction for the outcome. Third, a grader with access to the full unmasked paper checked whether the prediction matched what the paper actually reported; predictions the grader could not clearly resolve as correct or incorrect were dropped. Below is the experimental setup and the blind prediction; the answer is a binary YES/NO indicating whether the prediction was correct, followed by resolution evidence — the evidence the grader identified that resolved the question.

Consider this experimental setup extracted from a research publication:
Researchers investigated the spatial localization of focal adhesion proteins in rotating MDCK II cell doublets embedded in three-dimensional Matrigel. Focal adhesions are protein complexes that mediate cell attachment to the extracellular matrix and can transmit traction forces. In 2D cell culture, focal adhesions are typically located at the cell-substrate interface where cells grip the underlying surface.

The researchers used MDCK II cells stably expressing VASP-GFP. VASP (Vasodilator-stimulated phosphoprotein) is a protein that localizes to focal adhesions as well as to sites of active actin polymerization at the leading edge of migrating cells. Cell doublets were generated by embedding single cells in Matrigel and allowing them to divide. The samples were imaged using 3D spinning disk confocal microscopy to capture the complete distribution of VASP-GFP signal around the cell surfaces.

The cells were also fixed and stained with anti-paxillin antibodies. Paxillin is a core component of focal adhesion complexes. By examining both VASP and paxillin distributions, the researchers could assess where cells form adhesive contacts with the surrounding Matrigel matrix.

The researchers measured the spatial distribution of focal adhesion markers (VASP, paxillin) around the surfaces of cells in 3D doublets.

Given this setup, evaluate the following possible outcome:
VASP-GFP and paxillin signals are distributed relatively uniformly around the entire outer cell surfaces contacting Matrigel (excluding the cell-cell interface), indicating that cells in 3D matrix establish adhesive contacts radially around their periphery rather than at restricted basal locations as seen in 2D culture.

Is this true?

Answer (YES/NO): NO